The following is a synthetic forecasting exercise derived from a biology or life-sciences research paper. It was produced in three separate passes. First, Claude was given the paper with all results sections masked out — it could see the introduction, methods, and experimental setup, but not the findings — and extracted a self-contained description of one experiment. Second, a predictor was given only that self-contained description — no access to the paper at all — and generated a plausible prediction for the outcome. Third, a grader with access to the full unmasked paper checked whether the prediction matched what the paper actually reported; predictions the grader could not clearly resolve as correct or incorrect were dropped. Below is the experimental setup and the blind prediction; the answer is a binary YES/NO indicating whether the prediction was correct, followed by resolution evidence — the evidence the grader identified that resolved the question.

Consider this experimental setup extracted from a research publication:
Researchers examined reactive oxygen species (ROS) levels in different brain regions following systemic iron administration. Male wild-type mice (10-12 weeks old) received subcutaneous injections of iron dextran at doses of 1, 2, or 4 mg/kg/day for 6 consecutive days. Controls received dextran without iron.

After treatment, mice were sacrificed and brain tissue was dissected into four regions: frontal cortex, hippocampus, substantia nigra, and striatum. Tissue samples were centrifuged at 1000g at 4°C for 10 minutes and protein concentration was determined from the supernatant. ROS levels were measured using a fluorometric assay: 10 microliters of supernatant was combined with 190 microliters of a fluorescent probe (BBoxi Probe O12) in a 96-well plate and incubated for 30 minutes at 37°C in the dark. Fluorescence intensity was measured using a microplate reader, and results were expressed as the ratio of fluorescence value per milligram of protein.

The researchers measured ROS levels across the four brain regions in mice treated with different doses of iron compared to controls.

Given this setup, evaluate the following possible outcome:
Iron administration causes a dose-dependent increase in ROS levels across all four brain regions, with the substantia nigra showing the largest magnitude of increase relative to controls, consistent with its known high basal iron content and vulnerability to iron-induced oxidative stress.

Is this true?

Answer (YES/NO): NO